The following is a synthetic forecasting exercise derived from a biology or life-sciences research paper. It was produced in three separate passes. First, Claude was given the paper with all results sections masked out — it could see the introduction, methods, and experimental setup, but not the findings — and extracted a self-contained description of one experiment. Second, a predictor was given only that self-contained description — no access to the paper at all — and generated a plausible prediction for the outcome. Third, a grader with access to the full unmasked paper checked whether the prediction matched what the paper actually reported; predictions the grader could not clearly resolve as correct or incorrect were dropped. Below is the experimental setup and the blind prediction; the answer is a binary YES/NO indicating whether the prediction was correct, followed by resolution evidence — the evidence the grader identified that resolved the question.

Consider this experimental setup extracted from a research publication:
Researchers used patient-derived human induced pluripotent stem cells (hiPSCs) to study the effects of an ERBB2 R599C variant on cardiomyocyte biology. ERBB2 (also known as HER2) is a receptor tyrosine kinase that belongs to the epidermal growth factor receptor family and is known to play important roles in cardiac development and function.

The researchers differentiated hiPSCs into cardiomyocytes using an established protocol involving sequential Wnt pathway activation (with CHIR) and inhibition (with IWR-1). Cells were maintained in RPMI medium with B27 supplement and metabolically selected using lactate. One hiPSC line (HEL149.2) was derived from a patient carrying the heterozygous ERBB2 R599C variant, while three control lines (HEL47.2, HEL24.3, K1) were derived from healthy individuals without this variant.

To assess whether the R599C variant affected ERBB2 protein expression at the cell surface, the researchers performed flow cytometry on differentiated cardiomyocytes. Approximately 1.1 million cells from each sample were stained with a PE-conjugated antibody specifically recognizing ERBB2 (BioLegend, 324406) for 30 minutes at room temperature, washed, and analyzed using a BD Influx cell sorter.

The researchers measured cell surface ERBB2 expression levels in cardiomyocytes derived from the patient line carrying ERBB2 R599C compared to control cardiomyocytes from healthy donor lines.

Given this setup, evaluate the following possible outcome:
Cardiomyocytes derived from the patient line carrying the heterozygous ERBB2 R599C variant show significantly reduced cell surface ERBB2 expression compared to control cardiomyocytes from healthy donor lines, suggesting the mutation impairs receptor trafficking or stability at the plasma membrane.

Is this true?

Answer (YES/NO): YES